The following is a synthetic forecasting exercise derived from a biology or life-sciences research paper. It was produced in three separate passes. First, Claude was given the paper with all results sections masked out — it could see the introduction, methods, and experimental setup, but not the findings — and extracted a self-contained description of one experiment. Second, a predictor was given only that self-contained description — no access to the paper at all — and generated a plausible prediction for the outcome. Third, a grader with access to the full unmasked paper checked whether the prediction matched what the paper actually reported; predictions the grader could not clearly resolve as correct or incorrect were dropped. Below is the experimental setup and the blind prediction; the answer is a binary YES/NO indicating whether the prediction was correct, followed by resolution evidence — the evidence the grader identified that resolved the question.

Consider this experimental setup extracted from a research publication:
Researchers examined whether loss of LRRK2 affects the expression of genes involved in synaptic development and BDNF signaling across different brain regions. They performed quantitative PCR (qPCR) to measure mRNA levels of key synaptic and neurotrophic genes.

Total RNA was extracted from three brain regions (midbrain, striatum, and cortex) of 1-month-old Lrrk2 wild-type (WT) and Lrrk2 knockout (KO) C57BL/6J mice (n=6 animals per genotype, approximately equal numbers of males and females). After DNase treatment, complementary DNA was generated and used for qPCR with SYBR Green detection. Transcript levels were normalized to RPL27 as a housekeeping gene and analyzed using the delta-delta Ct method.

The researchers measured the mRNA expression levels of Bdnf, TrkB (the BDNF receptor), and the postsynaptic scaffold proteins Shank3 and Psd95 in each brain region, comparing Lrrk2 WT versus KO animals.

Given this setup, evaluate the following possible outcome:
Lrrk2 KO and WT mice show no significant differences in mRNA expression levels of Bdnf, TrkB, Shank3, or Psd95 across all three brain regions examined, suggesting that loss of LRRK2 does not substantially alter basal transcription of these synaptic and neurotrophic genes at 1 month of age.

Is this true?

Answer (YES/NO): NO